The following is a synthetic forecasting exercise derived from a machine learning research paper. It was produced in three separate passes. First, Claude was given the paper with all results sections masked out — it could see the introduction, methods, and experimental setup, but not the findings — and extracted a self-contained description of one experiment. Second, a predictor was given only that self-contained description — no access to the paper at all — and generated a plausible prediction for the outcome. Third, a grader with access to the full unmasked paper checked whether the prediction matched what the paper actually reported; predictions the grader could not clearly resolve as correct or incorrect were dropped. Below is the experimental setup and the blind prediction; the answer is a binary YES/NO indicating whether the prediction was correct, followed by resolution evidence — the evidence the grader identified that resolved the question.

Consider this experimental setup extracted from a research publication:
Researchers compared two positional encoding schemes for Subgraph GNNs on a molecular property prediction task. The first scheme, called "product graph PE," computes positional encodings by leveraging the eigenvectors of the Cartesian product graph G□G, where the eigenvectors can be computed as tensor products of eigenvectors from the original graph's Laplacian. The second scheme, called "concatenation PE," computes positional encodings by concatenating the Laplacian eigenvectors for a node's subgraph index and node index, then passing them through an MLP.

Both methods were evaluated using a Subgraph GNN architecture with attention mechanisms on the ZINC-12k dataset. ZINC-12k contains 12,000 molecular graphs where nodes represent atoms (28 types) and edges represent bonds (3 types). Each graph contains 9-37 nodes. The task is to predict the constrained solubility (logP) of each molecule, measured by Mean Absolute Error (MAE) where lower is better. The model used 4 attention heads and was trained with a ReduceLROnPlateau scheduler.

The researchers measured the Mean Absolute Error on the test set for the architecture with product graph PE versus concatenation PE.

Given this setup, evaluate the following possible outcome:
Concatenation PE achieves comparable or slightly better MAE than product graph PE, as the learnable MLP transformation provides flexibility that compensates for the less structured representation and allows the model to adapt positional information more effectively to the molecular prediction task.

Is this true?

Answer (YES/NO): NO